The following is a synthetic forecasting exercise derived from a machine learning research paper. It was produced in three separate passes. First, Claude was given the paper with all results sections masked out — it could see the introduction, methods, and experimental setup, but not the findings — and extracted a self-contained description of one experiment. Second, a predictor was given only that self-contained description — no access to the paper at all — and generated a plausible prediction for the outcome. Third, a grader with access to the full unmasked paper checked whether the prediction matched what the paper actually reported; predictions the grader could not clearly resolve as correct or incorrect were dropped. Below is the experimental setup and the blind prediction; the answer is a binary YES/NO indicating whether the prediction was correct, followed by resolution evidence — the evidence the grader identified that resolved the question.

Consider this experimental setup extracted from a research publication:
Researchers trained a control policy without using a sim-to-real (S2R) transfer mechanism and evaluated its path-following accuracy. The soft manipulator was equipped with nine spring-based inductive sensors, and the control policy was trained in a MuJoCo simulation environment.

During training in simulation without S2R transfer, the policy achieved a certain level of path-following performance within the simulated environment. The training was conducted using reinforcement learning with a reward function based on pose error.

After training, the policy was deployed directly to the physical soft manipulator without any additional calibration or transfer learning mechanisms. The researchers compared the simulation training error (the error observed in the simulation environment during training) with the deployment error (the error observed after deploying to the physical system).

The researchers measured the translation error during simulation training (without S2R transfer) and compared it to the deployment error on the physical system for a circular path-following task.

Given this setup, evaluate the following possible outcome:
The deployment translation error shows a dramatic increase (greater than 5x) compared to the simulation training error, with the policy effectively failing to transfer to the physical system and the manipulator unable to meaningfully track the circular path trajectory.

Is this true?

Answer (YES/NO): NO